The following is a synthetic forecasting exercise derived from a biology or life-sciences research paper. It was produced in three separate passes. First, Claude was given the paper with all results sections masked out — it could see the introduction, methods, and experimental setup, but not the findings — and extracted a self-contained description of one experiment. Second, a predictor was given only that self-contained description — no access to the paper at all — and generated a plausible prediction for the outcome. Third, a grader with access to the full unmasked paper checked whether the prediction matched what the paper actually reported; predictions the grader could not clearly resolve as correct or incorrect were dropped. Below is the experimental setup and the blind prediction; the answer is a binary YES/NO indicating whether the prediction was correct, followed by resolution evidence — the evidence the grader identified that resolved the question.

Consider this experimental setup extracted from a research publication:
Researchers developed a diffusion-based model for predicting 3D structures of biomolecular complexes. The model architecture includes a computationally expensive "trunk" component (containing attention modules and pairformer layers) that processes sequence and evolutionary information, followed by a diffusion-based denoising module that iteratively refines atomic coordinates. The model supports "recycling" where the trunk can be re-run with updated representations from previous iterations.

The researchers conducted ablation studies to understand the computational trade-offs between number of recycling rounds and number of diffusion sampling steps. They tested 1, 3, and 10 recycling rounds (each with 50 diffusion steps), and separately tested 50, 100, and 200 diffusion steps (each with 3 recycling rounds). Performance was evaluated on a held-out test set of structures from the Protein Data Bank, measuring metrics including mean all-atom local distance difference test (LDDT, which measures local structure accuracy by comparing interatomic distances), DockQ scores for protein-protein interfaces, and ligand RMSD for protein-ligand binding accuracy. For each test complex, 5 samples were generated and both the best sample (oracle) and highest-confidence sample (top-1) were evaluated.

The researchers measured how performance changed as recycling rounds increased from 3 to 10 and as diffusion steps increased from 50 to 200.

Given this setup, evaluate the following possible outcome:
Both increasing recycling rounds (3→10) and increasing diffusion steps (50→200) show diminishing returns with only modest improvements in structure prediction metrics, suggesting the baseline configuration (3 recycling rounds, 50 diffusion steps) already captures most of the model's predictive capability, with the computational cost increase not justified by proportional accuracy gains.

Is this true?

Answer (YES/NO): YES